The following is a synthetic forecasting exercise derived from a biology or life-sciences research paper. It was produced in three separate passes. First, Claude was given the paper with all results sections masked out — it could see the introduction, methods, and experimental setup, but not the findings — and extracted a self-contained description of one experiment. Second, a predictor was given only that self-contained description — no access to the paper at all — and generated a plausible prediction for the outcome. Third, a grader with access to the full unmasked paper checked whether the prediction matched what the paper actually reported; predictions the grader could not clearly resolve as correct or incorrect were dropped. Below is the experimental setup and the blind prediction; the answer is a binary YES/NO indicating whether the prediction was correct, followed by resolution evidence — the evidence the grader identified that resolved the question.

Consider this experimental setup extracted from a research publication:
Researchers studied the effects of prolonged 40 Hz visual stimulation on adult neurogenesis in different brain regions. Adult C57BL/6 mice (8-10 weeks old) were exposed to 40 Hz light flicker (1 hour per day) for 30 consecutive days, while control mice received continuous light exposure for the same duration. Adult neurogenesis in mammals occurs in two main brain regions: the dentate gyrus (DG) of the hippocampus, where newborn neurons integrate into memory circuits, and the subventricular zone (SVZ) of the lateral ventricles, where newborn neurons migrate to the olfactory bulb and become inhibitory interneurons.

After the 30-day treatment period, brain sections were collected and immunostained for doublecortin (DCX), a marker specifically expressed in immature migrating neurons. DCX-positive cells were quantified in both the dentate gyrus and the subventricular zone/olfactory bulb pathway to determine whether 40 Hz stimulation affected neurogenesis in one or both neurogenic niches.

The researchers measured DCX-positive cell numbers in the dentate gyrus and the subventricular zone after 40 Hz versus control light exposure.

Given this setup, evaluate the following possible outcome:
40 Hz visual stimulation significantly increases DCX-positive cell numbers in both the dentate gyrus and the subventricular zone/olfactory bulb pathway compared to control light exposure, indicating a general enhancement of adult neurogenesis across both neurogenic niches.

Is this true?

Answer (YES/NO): NO